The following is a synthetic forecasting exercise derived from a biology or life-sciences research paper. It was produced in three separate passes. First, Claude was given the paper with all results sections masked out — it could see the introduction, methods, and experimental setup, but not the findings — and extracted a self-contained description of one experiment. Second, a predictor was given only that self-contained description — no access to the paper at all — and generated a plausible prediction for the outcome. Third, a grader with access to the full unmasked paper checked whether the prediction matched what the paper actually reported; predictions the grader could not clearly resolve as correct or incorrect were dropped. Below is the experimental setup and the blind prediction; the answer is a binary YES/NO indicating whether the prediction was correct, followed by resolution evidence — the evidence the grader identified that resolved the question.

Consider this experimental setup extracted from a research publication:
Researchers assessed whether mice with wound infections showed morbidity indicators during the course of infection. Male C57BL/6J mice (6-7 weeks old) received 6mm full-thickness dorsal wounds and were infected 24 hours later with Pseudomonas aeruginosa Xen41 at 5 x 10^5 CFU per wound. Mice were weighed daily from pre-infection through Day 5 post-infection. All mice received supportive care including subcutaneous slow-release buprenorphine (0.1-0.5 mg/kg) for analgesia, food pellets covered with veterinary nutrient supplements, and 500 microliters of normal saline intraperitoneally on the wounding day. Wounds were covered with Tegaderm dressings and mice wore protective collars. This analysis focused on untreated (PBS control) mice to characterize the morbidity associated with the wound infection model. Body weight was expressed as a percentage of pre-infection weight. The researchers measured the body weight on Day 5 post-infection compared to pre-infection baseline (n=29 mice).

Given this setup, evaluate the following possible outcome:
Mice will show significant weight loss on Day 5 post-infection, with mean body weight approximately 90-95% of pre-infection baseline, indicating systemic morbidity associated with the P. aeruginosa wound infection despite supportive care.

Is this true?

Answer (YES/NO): NO